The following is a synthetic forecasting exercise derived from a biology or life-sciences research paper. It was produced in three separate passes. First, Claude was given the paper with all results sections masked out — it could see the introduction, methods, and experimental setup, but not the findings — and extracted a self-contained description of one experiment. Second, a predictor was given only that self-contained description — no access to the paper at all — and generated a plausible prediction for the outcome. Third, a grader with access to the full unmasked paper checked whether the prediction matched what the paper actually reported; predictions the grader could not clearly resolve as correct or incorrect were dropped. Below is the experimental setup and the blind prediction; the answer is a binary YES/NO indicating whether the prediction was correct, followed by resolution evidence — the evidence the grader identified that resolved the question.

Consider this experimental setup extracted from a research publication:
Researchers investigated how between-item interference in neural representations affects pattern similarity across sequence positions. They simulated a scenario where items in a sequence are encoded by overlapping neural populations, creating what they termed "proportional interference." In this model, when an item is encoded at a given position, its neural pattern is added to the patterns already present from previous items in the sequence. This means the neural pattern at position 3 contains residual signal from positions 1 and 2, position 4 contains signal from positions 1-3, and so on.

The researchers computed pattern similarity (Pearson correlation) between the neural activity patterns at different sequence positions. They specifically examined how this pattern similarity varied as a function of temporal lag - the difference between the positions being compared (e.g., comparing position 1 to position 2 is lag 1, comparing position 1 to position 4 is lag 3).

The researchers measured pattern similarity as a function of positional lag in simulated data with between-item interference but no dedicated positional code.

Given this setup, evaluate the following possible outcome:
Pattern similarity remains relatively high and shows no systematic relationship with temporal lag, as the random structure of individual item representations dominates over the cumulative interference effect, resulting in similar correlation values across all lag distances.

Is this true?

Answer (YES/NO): NO